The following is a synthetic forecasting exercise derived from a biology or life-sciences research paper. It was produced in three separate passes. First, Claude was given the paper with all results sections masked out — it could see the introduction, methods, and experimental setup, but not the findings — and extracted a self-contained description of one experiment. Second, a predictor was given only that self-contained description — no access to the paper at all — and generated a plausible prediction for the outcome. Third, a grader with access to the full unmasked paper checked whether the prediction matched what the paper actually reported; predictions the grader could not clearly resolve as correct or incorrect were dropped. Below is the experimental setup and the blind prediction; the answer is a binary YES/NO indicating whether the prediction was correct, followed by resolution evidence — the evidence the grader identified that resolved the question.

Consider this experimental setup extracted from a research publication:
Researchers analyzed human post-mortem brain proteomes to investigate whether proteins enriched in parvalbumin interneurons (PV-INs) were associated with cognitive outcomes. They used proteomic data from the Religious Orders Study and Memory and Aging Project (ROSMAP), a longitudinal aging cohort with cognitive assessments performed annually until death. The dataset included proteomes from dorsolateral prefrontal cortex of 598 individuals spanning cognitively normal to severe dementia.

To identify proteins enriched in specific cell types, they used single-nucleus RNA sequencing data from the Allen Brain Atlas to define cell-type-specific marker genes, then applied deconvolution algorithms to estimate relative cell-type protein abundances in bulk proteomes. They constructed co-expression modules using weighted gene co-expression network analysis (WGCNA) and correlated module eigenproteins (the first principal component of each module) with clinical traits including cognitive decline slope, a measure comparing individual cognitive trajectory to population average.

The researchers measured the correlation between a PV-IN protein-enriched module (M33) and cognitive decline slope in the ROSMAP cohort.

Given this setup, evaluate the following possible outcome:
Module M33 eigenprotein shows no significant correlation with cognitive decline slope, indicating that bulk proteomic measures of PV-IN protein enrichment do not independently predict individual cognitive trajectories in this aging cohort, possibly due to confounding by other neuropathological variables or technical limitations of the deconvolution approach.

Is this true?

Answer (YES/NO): NO